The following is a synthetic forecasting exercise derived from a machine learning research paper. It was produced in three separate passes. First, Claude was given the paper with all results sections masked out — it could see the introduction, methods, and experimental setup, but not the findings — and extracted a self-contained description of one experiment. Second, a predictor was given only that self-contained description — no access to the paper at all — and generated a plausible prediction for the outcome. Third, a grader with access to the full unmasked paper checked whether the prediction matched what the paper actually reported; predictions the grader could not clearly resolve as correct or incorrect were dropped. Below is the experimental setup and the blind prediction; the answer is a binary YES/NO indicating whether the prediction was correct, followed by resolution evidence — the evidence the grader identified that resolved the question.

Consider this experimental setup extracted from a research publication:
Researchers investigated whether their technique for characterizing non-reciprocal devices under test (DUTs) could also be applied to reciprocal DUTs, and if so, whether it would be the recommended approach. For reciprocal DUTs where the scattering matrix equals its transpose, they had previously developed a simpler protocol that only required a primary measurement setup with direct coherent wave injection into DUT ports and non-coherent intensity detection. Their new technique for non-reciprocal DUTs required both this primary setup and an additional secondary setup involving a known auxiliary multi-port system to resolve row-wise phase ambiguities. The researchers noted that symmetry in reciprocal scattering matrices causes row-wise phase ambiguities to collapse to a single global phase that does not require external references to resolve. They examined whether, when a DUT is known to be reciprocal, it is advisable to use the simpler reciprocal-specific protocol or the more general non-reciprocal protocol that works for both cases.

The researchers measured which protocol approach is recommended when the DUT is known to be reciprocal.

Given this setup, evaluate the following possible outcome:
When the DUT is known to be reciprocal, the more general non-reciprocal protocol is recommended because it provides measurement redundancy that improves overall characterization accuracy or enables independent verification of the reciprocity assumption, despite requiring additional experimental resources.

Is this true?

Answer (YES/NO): NO